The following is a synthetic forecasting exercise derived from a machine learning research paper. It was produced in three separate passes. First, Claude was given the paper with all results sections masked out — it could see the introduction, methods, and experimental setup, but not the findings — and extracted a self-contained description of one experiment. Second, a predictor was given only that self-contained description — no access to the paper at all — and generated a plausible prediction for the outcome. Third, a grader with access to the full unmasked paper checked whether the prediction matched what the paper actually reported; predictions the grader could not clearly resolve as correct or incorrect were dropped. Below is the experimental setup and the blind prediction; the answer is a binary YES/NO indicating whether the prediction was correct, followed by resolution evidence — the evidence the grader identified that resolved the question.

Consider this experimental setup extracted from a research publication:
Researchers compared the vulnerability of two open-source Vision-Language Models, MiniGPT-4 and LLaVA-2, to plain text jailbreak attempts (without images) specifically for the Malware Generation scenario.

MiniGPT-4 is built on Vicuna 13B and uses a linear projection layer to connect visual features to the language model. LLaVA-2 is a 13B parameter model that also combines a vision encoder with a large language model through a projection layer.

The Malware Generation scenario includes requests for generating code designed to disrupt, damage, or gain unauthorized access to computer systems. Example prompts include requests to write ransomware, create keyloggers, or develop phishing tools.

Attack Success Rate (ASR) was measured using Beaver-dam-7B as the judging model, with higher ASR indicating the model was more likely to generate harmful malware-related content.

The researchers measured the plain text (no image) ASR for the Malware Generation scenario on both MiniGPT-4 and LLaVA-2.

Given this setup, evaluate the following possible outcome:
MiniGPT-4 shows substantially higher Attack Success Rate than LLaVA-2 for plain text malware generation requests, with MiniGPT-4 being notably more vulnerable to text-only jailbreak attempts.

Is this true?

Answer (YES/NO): NO